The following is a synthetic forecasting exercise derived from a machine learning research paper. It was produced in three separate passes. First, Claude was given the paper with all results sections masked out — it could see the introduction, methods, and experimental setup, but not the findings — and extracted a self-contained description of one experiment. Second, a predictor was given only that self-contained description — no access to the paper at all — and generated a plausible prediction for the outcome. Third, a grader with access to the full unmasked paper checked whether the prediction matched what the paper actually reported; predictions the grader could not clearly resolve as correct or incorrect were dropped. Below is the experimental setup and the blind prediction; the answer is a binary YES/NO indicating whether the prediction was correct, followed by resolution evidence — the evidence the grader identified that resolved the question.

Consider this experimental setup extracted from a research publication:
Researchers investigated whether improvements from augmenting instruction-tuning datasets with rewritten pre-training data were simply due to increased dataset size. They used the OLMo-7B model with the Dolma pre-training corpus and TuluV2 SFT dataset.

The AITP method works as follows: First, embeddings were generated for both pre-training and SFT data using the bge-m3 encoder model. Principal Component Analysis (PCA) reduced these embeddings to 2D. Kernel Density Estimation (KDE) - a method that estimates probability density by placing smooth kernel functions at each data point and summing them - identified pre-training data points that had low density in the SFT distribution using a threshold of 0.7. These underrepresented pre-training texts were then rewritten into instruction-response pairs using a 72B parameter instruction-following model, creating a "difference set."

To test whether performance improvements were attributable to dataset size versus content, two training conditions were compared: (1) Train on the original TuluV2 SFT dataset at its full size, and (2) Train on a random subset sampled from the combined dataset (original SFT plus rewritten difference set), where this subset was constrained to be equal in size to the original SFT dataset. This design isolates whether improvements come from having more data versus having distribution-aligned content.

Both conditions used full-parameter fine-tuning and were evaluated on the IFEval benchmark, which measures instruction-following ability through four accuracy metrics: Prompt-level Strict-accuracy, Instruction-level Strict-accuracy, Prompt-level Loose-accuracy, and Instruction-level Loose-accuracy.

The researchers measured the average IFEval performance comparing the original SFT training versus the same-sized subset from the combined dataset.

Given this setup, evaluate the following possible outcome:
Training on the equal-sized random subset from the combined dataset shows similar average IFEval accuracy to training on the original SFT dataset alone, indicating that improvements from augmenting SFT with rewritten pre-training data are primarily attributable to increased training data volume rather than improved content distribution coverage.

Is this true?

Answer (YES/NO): NO